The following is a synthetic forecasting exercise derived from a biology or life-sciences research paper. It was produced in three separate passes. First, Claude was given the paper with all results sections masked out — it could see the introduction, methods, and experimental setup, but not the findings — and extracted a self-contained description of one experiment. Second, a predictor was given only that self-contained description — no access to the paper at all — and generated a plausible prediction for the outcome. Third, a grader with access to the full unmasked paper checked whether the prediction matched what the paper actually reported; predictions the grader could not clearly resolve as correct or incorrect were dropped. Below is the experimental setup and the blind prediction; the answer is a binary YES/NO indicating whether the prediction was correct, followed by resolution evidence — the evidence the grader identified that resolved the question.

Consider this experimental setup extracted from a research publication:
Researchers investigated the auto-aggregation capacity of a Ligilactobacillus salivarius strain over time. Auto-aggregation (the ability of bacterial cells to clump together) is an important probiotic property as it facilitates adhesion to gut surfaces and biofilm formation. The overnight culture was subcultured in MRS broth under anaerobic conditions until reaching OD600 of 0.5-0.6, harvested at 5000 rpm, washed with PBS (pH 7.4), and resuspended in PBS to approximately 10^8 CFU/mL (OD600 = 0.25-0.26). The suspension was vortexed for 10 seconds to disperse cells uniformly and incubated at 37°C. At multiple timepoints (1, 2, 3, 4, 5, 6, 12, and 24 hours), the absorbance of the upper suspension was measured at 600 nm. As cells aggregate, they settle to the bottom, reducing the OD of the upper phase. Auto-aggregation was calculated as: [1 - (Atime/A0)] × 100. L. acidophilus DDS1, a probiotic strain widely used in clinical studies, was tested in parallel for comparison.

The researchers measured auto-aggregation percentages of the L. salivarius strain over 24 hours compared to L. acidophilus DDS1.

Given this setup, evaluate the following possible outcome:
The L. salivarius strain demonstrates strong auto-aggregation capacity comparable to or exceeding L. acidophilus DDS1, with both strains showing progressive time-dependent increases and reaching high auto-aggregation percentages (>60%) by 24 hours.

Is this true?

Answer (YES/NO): YES